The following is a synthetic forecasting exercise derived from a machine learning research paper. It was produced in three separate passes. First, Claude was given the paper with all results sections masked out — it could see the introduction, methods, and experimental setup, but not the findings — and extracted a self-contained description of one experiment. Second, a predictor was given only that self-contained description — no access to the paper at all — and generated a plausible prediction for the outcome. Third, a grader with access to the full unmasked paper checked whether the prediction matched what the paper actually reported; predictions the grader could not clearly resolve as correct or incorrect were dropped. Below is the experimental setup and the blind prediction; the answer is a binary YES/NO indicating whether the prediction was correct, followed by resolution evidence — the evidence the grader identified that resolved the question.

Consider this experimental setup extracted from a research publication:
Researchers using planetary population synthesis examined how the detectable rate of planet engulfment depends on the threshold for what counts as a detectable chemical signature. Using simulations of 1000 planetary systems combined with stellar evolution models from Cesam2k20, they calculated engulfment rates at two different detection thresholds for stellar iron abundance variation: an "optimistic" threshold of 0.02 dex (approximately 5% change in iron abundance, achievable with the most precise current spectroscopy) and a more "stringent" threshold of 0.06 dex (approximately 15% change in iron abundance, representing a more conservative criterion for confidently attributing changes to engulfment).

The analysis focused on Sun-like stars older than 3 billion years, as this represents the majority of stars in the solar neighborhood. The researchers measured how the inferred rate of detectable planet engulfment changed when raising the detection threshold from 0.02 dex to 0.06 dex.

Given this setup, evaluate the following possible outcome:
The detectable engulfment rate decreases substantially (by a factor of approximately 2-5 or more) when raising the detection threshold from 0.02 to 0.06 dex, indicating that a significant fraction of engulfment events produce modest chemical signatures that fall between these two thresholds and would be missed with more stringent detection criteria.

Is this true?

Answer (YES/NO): NO